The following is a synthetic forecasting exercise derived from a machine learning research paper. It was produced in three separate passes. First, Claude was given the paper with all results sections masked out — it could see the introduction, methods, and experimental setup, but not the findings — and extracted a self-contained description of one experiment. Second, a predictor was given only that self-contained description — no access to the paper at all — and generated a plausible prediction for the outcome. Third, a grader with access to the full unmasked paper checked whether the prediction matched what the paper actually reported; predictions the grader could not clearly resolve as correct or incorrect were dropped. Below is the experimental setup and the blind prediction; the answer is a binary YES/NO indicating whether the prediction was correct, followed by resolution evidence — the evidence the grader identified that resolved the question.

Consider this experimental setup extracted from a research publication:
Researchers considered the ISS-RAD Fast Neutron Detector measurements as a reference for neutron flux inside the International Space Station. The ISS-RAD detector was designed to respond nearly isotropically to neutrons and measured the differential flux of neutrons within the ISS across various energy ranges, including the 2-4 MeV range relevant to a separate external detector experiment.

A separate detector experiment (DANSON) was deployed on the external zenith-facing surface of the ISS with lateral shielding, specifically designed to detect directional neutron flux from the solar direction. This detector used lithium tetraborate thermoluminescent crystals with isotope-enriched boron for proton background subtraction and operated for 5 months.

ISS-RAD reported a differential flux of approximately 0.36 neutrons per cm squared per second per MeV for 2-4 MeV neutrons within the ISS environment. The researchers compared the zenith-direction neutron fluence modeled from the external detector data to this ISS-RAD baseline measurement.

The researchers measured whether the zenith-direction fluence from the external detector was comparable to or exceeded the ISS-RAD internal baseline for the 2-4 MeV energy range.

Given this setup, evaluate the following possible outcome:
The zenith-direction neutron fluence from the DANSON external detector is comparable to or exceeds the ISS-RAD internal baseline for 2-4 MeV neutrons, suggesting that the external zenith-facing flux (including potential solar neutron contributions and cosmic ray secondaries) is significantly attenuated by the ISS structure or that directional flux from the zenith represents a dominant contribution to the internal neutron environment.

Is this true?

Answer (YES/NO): YES